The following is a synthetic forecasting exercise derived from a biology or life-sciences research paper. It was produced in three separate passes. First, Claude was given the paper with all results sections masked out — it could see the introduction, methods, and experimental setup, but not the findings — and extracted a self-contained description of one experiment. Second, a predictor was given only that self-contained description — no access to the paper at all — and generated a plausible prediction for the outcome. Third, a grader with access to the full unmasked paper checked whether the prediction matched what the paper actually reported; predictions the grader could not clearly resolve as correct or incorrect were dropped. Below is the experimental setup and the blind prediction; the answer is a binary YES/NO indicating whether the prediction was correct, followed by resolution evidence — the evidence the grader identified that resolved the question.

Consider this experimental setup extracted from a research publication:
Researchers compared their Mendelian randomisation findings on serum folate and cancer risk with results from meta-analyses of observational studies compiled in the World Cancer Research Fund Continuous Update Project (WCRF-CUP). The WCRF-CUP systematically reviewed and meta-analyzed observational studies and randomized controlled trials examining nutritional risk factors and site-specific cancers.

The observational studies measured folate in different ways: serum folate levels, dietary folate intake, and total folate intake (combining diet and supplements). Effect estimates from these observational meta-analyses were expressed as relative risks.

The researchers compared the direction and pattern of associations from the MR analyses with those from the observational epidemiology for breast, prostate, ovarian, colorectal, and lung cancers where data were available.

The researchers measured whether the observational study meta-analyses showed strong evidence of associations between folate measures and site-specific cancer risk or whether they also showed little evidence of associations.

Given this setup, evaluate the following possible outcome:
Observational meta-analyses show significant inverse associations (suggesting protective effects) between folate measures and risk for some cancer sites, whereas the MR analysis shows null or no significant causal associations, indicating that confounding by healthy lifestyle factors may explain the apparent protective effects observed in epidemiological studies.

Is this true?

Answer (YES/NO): NO